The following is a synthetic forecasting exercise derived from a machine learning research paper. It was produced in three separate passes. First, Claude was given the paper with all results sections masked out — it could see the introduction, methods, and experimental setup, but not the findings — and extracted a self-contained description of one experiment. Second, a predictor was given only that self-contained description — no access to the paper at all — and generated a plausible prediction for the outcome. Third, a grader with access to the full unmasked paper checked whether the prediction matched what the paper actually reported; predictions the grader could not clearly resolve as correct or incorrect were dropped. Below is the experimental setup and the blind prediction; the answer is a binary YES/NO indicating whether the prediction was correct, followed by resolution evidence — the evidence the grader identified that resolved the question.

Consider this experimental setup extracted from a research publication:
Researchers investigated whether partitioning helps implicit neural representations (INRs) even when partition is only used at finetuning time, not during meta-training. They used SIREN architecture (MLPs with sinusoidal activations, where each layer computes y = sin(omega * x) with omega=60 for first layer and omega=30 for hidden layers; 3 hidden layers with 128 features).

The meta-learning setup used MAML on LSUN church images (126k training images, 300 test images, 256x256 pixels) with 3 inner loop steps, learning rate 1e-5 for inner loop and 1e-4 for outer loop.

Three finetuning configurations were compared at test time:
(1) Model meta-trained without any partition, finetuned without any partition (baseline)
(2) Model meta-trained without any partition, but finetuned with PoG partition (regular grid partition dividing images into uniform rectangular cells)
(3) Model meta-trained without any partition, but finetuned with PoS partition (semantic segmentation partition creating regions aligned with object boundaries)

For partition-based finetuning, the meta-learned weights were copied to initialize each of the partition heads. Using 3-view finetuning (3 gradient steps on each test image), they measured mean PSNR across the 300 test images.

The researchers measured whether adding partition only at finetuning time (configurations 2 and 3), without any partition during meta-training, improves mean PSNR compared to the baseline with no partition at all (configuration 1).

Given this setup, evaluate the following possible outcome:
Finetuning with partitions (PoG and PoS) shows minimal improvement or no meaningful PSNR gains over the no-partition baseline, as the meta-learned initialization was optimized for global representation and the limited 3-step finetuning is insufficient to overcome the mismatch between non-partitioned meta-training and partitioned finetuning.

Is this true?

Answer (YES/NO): NO